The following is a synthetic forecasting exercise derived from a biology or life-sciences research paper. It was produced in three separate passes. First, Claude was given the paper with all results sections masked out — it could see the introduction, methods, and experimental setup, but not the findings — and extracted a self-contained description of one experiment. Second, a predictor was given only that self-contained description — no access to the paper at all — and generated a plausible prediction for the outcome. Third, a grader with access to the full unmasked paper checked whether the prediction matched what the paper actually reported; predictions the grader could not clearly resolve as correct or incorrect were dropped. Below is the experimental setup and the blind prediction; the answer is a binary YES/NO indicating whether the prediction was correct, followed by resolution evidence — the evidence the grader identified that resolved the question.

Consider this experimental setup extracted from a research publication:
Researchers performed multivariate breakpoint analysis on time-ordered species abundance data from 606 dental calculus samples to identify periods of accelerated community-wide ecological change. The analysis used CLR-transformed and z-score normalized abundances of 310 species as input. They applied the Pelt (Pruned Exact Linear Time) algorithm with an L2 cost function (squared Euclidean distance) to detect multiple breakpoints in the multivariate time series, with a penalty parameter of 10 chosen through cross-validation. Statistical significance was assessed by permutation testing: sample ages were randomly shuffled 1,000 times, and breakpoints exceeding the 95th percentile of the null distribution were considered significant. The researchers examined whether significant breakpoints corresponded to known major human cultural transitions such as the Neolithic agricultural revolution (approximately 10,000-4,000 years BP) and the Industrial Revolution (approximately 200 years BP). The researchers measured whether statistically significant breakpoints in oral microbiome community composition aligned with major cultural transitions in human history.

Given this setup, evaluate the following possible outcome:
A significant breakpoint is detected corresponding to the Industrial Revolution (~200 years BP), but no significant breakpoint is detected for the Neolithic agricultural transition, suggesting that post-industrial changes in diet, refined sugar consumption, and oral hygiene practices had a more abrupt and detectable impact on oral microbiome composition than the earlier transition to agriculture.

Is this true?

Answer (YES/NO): NO